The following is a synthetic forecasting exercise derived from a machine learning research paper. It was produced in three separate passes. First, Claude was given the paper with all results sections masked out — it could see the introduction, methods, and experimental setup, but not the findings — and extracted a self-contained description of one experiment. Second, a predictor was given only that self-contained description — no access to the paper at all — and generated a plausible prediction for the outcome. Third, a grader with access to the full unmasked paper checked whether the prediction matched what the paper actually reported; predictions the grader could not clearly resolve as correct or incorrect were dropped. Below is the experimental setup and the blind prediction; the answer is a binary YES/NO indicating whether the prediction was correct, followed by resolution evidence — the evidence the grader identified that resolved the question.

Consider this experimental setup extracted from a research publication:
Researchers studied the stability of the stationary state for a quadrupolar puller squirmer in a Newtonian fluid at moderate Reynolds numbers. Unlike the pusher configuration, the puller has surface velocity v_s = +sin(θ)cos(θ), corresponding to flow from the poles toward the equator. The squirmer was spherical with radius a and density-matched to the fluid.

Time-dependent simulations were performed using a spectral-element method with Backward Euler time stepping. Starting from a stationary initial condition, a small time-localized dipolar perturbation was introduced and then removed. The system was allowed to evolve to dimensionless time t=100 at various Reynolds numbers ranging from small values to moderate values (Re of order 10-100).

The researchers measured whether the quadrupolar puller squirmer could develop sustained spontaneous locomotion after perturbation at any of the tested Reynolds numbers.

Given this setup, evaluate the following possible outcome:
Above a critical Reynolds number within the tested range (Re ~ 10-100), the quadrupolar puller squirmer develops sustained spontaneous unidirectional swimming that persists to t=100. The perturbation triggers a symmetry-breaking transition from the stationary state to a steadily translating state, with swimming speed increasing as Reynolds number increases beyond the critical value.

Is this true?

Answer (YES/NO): NO